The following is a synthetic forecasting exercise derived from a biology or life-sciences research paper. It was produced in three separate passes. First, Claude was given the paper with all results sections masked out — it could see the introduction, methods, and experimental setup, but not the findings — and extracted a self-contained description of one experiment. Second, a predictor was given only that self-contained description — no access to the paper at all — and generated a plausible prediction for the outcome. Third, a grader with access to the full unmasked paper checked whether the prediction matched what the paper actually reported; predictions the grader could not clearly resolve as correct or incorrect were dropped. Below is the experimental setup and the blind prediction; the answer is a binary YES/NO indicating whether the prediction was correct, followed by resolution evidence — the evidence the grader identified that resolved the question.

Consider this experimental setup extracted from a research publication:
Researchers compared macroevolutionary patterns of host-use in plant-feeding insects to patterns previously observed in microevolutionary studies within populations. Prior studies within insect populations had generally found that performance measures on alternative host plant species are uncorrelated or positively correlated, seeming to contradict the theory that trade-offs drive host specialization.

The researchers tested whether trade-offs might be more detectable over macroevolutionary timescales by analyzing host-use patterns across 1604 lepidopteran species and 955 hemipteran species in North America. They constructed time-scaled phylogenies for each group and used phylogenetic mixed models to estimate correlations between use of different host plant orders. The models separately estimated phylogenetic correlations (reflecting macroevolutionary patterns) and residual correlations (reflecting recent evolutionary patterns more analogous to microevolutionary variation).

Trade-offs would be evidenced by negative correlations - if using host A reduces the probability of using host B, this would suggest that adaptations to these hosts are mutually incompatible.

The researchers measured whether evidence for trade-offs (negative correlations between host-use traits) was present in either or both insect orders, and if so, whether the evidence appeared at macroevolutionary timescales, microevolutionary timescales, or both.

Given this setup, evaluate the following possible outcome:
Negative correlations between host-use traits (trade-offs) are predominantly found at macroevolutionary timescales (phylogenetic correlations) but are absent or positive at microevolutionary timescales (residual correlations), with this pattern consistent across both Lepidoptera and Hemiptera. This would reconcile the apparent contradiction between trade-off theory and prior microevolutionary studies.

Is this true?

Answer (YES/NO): NO